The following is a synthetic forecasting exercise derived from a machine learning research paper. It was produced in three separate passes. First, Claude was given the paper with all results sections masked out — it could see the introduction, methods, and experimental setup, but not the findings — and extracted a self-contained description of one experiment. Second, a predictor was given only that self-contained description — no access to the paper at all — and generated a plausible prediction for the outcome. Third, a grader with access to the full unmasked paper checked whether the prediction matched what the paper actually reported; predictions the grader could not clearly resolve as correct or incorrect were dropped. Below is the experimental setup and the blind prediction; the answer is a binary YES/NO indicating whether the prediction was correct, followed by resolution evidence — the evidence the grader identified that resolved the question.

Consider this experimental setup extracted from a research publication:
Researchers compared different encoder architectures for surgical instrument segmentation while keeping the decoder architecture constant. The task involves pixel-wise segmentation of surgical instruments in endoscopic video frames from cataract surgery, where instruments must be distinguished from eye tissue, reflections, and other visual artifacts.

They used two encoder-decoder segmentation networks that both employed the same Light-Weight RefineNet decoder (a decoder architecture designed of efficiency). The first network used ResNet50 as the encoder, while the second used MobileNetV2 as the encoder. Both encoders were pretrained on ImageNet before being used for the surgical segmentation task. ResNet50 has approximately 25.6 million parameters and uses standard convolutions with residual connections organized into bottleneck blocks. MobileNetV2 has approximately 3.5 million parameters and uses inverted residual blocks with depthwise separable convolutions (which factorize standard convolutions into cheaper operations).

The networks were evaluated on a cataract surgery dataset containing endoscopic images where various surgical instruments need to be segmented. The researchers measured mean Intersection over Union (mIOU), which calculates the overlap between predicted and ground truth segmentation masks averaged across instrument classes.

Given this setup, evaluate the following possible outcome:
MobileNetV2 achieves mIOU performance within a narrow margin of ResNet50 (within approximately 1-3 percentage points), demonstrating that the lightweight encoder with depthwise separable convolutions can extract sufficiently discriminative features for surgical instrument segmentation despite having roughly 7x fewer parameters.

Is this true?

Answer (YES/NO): YES